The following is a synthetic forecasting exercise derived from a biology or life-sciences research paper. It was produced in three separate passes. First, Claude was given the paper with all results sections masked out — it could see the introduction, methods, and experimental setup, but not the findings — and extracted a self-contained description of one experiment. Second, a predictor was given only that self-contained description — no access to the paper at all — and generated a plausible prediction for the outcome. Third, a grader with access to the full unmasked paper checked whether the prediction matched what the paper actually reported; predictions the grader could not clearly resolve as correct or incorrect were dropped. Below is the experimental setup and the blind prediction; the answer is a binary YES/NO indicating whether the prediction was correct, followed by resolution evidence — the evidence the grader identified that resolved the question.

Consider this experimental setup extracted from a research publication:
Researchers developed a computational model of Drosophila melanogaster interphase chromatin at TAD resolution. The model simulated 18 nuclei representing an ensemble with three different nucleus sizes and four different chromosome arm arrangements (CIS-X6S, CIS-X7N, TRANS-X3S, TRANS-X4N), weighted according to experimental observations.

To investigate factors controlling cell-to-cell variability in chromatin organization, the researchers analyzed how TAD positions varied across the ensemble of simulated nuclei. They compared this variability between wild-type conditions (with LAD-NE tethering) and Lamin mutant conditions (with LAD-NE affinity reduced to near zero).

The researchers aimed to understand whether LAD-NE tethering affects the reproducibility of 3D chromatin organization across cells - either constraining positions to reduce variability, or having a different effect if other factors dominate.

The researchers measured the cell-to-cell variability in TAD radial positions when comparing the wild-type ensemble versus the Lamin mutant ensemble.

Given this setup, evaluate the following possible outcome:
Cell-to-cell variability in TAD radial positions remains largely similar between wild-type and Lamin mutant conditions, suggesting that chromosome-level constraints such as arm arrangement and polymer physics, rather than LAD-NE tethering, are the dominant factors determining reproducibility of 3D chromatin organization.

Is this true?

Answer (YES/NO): NO